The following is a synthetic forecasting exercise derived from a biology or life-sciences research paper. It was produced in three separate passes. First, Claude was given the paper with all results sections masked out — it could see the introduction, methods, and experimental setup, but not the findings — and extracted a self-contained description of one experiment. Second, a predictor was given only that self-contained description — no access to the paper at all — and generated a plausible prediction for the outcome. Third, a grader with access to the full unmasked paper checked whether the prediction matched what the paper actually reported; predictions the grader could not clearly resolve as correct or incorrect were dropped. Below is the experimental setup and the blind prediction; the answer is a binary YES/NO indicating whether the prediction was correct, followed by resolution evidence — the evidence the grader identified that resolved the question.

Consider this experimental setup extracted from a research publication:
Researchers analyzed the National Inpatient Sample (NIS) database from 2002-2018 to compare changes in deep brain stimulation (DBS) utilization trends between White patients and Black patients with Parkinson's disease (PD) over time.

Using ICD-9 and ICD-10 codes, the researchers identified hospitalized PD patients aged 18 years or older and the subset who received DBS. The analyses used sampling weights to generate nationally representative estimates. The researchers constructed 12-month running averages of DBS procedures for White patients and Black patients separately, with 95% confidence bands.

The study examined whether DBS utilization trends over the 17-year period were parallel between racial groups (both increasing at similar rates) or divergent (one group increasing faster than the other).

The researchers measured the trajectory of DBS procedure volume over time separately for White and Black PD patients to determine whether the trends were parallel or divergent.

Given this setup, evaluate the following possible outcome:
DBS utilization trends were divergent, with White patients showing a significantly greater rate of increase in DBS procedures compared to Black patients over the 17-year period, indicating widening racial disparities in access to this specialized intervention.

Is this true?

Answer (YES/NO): NO